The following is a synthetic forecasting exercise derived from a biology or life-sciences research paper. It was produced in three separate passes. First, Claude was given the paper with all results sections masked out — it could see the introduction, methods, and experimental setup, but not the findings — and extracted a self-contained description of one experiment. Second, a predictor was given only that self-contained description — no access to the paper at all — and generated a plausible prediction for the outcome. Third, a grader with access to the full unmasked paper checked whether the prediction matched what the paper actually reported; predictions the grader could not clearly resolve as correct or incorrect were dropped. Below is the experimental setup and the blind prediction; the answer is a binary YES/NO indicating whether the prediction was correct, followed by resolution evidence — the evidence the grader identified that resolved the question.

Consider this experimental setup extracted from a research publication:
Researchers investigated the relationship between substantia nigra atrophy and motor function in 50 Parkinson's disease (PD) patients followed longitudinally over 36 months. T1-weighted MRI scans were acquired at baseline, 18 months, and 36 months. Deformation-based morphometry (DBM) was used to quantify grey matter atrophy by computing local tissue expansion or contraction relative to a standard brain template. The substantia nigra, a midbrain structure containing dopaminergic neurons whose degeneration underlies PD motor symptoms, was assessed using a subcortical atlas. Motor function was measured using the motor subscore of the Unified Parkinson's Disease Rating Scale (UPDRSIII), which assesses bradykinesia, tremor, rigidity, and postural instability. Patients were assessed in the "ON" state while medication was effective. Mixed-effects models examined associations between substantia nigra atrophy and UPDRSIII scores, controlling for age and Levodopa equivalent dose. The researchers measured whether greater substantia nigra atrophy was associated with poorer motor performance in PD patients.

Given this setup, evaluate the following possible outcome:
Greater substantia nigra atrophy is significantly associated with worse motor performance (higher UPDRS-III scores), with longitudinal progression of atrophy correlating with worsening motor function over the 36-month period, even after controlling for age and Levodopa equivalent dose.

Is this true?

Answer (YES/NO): YES